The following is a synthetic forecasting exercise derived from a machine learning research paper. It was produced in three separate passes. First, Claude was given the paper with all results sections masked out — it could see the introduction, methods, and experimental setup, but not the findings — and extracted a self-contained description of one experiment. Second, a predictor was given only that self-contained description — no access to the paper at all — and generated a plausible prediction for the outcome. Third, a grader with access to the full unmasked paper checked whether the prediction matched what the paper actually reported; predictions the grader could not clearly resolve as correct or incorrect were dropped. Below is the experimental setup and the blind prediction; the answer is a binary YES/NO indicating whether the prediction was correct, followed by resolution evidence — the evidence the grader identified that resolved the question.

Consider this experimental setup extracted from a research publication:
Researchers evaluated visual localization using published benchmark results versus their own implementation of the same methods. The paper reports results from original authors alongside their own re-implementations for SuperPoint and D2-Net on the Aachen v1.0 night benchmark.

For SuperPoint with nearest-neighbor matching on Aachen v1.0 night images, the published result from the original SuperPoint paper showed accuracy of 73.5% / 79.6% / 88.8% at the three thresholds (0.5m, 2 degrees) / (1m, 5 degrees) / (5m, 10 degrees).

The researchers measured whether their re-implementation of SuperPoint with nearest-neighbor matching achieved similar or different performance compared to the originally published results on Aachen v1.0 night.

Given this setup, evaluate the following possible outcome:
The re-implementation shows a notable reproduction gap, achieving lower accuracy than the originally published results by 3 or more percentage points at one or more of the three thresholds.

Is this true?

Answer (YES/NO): NO